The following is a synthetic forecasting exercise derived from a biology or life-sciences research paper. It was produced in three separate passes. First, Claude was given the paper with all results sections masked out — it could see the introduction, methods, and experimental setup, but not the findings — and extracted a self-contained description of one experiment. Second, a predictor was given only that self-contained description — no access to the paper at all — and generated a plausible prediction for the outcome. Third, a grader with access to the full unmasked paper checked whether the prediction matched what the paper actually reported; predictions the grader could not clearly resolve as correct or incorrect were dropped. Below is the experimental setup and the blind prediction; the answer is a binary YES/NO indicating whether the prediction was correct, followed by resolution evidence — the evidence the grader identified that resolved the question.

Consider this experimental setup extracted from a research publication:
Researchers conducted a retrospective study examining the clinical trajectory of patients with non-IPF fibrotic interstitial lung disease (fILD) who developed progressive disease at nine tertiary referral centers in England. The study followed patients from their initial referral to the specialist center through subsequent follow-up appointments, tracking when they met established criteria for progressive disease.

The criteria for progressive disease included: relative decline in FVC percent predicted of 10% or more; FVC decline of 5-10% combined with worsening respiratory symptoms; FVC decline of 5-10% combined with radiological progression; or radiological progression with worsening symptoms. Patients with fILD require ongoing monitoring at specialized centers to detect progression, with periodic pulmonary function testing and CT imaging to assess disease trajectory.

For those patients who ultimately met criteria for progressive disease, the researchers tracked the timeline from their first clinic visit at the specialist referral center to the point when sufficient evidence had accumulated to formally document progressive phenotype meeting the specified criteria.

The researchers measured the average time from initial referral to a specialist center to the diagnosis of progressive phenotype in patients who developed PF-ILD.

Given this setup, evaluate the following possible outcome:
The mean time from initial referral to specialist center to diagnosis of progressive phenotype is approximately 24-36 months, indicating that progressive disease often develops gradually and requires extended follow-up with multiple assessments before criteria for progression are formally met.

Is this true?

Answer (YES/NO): NO